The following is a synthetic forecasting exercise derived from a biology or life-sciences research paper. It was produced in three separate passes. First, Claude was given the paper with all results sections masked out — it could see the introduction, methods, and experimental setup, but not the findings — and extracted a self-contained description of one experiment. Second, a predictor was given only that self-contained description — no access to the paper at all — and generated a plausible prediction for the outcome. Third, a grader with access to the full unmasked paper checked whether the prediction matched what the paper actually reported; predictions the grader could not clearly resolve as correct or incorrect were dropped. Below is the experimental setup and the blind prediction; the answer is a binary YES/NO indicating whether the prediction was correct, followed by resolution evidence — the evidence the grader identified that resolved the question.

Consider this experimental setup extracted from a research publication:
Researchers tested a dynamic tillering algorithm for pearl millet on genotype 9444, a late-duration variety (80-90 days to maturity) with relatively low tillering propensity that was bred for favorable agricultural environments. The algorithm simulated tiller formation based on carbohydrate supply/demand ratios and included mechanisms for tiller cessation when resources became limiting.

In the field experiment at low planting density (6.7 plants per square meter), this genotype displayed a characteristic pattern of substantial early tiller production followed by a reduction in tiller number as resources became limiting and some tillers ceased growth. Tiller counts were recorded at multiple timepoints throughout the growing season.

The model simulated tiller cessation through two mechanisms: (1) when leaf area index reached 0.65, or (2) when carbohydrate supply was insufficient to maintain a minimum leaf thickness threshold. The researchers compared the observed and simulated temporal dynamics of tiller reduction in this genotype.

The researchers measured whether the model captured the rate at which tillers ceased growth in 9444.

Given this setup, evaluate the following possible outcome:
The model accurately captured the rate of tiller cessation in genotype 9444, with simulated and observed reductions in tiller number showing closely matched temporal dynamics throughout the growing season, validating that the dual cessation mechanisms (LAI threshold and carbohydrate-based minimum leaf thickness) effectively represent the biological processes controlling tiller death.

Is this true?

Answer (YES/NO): NO